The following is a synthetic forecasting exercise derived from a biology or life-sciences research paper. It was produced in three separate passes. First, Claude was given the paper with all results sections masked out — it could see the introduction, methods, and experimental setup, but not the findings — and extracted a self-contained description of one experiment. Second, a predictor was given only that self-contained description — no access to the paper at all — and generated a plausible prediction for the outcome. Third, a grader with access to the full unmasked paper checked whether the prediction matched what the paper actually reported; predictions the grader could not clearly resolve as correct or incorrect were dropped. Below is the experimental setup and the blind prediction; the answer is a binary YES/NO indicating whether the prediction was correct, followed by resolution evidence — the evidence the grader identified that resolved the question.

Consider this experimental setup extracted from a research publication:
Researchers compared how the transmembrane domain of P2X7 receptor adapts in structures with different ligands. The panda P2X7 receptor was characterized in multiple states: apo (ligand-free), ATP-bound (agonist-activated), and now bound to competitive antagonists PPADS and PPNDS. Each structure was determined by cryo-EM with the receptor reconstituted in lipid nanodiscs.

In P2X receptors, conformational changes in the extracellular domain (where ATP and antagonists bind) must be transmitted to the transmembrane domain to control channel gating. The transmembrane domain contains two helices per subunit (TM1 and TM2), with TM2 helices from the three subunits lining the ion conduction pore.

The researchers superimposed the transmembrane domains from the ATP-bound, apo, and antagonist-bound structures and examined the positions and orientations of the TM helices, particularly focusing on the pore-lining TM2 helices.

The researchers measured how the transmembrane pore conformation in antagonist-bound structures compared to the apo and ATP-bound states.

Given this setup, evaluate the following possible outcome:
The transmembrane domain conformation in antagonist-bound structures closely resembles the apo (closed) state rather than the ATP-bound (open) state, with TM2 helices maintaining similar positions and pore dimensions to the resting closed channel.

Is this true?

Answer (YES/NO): YES